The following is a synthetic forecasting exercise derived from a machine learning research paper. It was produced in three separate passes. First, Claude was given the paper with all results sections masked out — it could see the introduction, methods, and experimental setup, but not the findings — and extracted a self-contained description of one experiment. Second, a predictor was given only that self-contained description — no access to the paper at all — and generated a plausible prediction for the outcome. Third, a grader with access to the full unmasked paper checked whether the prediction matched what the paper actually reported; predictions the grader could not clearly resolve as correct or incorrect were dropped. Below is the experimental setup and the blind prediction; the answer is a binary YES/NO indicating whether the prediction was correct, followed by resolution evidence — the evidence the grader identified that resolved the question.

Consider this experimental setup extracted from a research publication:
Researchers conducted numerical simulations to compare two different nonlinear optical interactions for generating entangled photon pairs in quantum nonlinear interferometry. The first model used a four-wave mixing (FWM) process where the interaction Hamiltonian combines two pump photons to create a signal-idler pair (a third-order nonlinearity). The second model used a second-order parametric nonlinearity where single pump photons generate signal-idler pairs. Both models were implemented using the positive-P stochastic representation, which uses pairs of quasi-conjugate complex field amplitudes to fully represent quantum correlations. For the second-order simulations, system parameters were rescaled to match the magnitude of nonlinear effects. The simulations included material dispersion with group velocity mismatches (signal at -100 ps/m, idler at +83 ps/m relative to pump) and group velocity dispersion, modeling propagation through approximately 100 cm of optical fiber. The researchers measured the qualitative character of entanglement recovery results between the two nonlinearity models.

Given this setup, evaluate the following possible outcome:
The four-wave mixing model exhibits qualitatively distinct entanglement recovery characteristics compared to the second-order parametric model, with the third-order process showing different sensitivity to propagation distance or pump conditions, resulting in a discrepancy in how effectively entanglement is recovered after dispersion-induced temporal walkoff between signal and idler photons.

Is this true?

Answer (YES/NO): NO